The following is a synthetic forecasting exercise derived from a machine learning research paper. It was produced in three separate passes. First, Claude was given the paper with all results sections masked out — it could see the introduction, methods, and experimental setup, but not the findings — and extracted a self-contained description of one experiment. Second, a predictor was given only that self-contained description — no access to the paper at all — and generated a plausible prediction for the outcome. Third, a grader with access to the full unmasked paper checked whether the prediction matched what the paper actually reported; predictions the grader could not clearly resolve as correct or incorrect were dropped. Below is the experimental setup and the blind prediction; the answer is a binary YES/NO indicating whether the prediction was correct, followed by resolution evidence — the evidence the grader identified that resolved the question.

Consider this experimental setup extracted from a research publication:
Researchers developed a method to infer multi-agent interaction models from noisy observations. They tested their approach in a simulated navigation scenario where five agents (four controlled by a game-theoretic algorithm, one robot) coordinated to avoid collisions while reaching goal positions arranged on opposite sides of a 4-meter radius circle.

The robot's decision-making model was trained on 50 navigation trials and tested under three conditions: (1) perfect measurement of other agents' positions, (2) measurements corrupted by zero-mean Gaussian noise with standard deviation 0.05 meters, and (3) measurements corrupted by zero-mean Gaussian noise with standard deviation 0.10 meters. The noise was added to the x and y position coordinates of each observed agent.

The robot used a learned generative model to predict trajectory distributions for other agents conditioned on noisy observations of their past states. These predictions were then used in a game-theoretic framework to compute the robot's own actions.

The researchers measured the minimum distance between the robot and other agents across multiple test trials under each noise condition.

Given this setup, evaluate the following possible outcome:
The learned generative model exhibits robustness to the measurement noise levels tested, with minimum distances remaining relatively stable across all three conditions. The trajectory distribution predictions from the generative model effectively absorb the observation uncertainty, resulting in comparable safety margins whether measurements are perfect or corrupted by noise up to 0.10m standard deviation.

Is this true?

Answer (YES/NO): YES